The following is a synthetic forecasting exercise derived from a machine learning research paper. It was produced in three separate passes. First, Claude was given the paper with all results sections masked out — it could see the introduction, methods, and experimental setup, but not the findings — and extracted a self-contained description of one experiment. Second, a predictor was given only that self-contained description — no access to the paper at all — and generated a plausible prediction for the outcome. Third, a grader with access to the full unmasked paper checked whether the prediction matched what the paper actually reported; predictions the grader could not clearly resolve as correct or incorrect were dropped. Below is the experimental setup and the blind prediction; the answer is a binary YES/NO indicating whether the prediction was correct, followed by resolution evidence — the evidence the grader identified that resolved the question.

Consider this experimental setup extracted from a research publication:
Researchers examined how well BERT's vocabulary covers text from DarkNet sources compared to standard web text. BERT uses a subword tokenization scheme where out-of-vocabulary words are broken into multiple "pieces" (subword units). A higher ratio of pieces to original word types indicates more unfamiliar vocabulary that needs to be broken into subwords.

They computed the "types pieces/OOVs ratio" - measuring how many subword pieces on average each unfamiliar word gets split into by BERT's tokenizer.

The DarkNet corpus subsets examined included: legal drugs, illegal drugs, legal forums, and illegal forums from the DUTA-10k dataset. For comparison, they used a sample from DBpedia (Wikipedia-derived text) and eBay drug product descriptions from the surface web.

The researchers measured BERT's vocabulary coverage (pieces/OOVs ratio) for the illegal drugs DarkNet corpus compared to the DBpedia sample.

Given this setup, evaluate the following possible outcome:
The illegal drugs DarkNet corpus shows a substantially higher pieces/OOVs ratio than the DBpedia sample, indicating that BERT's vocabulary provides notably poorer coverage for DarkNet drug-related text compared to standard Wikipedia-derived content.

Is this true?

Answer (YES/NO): YES